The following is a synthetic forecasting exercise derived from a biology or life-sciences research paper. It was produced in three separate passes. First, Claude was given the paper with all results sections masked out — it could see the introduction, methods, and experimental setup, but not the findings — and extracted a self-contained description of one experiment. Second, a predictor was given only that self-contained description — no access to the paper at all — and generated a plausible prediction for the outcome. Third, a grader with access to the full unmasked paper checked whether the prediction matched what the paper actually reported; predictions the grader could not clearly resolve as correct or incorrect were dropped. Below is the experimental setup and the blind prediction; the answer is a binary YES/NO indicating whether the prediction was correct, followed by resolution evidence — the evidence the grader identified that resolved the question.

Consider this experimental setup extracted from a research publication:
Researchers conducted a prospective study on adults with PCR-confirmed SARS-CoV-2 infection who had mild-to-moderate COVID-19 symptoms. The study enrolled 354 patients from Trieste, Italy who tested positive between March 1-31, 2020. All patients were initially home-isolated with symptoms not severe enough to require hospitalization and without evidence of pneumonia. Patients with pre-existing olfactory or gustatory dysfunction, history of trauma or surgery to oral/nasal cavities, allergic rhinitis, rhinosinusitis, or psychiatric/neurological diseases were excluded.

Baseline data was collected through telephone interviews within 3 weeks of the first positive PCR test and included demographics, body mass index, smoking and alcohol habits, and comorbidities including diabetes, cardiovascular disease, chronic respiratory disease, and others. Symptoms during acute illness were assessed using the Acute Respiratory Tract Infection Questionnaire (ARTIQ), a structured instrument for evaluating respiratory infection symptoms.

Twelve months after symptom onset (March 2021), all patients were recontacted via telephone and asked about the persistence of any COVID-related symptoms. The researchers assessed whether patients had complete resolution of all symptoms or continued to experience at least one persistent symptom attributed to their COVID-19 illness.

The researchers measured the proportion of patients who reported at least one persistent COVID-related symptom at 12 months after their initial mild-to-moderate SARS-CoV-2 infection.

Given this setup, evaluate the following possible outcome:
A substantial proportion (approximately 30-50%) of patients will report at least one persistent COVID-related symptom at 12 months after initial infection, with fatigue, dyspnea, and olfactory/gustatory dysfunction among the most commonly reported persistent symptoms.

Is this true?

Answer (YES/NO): NO